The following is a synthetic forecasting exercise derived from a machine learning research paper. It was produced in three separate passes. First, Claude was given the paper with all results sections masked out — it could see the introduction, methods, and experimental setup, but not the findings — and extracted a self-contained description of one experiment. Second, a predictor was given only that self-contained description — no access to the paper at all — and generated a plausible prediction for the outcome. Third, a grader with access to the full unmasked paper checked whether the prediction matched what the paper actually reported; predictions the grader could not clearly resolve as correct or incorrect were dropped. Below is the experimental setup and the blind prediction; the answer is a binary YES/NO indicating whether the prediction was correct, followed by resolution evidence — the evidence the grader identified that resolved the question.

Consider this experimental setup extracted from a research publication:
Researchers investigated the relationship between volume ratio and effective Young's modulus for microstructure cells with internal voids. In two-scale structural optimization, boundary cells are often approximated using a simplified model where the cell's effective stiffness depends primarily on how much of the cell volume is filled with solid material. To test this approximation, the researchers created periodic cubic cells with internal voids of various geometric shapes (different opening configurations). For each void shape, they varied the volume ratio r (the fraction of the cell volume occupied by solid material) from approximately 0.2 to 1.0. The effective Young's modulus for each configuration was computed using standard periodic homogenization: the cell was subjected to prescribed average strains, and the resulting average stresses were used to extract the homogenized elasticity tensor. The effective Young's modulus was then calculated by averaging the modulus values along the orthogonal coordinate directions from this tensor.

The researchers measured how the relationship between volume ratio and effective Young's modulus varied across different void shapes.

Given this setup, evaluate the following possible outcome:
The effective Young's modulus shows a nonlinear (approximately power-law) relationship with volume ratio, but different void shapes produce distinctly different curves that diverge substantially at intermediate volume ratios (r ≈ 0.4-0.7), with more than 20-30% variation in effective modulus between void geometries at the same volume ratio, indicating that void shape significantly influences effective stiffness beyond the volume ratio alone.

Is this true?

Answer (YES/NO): NO